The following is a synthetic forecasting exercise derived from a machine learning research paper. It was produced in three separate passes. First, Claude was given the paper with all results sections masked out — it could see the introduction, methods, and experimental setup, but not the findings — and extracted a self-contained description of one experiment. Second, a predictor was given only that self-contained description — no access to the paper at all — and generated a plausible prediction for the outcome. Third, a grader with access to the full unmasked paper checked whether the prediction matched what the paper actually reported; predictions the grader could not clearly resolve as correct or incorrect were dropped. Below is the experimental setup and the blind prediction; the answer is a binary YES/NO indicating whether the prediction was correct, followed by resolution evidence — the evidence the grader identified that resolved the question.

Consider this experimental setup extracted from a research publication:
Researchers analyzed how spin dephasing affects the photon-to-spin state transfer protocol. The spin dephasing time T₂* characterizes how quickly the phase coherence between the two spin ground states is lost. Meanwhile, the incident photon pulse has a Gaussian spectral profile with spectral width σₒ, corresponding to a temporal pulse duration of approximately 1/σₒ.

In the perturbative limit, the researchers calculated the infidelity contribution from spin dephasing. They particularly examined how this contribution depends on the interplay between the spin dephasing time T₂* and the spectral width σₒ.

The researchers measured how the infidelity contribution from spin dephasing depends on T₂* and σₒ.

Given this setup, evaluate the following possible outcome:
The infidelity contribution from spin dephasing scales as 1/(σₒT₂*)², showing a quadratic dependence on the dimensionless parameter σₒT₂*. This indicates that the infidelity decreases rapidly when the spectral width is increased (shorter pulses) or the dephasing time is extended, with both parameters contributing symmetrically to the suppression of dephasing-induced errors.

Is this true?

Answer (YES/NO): YES